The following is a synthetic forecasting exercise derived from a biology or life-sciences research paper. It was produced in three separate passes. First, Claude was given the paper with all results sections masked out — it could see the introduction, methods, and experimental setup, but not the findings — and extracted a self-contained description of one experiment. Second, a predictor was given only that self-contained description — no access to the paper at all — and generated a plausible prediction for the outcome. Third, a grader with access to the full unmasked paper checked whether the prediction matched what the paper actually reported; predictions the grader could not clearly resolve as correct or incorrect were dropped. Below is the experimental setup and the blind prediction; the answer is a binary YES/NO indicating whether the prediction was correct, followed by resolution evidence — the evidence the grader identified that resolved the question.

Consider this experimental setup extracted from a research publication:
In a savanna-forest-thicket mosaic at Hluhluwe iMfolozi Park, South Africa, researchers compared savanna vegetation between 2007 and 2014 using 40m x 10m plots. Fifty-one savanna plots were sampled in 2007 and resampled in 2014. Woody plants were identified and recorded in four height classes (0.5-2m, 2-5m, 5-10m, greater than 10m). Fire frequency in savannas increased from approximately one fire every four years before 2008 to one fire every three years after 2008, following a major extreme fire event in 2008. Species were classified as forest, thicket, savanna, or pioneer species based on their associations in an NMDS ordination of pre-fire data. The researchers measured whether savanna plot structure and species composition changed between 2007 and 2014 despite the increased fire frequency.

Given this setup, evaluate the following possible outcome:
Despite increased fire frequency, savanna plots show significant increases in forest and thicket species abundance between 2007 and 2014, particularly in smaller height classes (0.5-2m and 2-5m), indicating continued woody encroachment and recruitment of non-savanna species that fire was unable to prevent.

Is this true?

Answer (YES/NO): NO